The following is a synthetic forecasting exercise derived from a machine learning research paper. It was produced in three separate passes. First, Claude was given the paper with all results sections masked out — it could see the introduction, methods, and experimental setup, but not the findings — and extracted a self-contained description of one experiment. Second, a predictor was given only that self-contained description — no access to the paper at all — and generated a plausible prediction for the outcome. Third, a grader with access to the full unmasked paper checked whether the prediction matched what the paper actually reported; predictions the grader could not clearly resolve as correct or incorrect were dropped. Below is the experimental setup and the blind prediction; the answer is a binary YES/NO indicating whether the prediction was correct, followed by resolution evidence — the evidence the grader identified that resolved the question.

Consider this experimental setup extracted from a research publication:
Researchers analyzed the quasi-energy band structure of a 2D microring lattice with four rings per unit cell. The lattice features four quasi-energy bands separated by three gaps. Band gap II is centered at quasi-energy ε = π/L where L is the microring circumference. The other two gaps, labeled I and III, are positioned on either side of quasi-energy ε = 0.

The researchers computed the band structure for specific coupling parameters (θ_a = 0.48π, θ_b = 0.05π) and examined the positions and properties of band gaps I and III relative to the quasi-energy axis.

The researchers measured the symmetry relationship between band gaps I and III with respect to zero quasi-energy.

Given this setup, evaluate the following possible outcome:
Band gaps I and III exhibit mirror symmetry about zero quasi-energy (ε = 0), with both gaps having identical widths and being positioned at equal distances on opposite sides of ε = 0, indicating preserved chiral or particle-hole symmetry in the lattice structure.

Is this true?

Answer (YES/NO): YES